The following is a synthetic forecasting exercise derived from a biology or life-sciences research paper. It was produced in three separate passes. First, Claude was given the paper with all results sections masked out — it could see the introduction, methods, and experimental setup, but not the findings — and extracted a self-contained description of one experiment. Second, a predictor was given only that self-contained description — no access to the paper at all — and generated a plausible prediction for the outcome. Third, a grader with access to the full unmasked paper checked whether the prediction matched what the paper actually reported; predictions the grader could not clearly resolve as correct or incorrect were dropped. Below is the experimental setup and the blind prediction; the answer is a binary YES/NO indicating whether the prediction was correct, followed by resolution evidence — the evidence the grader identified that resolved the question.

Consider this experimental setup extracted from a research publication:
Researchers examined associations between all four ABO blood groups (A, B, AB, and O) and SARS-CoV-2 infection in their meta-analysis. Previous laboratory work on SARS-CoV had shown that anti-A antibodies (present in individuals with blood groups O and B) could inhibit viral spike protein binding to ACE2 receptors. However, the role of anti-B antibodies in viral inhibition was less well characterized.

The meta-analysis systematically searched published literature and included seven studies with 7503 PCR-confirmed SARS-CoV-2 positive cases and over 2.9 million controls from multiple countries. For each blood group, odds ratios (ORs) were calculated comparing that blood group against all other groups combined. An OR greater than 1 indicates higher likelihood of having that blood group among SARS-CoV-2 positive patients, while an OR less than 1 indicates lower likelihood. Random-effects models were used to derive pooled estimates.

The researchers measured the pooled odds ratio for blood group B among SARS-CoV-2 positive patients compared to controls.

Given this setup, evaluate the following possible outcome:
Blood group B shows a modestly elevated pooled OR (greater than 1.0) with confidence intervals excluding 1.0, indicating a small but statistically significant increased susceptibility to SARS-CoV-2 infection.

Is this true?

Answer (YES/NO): NO